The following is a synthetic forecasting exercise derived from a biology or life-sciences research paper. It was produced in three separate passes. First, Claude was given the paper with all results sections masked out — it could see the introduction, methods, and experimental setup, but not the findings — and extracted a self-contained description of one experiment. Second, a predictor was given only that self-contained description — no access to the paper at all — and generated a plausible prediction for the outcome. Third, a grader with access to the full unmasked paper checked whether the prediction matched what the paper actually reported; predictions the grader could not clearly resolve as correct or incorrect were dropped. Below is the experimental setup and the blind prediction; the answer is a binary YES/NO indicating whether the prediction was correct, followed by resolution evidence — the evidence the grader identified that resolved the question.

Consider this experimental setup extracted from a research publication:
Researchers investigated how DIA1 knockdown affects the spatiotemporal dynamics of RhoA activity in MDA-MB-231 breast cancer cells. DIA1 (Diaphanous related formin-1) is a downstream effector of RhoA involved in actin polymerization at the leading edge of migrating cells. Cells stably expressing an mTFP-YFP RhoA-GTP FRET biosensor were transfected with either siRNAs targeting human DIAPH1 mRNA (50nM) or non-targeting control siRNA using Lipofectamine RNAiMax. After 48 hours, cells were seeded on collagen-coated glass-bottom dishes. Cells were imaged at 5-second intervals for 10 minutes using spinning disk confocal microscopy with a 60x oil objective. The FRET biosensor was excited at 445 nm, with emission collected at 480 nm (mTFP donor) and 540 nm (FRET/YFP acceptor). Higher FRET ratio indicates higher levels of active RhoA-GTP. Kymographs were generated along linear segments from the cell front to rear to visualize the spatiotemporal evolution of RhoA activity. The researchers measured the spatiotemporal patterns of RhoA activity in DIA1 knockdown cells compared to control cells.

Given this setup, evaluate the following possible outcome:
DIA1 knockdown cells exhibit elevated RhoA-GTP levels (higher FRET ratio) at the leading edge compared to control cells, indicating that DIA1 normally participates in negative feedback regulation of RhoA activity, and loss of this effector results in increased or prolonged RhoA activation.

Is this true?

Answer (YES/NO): NO